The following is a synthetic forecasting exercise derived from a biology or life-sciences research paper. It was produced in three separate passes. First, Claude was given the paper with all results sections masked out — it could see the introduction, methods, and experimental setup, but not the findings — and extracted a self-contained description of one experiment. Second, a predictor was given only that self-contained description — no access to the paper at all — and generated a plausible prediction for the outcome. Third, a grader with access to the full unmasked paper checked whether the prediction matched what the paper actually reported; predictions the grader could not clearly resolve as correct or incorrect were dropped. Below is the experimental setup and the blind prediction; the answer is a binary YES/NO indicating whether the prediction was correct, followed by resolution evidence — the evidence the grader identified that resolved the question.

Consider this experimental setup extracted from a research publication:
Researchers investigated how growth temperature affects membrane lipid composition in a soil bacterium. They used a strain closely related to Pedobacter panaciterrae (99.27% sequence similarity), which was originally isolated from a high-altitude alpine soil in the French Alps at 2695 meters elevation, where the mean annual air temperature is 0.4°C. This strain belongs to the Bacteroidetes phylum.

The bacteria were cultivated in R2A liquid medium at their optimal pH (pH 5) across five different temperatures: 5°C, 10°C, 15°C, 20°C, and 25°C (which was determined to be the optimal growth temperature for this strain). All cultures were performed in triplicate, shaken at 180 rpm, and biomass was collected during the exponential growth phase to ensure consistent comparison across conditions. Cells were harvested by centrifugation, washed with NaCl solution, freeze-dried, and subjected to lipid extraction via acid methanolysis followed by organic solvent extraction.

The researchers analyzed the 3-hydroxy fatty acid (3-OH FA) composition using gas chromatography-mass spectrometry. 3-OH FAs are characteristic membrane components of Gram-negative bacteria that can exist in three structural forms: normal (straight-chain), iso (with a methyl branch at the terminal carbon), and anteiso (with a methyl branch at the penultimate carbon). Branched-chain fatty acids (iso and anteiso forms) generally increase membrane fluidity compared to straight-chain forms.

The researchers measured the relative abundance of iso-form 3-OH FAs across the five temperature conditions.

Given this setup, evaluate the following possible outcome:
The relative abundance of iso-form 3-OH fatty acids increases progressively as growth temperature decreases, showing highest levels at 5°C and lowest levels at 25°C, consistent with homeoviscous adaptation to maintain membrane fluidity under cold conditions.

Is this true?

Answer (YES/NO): NO